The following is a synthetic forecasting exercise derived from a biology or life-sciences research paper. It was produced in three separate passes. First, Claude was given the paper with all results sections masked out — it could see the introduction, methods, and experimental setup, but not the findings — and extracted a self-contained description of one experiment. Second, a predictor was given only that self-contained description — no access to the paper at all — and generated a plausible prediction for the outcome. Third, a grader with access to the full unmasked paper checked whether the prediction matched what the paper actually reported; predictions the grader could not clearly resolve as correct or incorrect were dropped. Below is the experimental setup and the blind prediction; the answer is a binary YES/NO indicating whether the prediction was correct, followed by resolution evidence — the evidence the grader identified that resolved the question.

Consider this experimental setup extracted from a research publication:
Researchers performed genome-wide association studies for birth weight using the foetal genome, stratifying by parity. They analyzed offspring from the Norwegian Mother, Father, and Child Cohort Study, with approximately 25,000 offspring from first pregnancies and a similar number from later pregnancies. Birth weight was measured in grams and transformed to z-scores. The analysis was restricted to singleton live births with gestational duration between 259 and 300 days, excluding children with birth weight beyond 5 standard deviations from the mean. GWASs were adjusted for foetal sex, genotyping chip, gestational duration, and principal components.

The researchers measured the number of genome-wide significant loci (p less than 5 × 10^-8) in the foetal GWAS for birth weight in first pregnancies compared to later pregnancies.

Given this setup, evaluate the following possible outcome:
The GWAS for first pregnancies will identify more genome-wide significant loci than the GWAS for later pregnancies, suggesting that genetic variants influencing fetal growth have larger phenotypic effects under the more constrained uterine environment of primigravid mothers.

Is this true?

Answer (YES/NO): NO